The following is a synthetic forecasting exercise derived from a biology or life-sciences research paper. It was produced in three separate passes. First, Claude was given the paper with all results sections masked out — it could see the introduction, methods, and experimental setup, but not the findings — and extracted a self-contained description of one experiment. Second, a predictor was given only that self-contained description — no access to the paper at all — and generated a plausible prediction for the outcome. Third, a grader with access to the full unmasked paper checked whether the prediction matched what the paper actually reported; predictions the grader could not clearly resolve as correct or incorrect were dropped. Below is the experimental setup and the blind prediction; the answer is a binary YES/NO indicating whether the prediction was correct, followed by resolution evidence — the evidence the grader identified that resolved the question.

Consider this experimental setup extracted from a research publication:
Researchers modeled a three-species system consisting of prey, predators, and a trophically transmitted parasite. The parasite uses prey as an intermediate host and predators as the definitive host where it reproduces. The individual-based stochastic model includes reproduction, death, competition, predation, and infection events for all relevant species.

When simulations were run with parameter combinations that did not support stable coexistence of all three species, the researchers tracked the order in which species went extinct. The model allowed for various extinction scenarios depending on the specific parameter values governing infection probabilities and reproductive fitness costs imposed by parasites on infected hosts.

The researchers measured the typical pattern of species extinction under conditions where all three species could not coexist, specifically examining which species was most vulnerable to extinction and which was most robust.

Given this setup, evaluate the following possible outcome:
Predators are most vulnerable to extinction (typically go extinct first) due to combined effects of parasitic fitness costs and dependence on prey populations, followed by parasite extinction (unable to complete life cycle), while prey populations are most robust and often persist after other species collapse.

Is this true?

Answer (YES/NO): NO